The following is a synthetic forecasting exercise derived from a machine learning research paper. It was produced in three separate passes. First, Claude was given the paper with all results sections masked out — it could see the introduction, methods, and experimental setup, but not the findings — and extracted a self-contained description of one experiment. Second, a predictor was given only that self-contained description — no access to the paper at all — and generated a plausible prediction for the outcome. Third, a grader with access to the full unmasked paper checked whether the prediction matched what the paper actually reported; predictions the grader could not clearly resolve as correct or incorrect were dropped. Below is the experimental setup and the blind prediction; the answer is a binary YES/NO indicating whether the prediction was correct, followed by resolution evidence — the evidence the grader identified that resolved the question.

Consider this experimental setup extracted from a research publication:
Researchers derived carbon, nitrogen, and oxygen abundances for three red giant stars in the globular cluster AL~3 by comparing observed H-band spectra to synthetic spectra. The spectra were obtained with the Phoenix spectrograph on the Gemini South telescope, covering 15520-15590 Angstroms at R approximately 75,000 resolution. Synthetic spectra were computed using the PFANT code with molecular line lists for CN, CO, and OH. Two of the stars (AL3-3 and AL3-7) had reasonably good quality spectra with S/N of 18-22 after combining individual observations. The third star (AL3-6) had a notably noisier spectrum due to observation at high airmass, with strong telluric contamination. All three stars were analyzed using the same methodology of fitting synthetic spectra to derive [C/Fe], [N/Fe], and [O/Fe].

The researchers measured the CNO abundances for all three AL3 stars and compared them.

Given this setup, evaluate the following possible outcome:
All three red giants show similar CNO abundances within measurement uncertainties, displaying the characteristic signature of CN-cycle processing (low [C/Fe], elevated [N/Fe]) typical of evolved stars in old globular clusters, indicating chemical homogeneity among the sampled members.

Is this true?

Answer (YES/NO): NO